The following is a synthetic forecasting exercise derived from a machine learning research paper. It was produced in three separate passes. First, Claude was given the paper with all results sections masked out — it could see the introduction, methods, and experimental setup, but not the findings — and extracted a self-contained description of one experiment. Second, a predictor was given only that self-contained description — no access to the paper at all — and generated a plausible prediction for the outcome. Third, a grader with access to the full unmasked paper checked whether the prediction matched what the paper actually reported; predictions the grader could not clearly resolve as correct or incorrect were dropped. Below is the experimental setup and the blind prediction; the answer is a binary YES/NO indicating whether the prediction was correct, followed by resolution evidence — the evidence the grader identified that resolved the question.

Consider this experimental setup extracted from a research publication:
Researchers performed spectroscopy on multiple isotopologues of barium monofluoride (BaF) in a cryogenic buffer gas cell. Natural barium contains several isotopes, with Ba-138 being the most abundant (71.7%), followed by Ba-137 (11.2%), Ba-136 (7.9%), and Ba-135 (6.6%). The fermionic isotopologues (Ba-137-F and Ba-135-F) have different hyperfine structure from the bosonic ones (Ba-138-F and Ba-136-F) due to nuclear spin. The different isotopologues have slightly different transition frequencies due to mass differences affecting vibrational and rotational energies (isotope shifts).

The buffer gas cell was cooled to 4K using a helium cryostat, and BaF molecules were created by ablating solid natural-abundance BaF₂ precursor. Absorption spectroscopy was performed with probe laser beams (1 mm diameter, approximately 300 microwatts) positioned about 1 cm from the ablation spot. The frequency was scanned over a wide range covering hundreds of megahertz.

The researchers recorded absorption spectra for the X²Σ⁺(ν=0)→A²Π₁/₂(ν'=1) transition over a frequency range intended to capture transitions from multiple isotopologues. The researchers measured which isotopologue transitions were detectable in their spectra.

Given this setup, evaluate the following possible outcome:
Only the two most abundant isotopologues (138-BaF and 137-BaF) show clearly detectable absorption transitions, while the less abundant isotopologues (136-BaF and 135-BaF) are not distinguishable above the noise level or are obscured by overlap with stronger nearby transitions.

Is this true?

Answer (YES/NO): NO